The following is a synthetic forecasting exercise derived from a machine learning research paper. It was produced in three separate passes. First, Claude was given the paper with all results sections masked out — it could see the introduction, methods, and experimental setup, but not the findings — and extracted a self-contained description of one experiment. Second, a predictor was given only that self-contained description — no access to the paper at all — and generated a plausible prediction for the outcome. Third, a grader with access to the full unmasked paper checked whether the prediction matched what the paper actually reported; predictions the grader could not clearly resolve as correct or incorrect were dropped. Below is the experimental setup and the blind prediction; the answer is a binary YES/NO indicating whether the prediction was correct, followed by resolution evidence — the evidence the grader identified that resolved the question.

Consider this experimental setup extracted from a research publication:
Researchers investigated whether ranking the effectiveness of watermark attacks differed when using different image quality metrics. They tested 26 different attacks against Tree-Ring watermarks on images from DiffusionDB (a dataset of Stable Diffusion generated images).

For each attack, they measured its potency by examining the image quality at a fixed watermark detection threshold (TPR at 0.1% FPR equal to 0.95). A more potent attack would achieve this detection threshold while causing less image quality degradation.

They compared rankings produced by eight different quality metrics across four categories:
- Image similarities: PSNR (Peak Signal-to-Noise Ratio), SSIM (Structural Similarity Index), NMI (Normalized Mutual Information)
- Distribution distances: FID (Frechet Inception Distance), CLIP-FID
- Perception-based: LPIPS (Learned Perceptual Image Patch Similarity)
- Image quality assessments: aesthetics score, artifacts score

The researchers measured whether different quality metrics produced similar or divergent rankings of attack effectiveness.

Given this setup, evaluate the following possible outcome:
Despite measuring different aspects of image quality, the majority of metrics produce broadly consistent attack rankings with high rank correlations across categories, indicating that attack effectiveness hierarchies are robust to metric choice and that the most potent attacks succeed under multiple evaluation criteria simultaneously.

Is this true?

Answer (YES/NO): YES